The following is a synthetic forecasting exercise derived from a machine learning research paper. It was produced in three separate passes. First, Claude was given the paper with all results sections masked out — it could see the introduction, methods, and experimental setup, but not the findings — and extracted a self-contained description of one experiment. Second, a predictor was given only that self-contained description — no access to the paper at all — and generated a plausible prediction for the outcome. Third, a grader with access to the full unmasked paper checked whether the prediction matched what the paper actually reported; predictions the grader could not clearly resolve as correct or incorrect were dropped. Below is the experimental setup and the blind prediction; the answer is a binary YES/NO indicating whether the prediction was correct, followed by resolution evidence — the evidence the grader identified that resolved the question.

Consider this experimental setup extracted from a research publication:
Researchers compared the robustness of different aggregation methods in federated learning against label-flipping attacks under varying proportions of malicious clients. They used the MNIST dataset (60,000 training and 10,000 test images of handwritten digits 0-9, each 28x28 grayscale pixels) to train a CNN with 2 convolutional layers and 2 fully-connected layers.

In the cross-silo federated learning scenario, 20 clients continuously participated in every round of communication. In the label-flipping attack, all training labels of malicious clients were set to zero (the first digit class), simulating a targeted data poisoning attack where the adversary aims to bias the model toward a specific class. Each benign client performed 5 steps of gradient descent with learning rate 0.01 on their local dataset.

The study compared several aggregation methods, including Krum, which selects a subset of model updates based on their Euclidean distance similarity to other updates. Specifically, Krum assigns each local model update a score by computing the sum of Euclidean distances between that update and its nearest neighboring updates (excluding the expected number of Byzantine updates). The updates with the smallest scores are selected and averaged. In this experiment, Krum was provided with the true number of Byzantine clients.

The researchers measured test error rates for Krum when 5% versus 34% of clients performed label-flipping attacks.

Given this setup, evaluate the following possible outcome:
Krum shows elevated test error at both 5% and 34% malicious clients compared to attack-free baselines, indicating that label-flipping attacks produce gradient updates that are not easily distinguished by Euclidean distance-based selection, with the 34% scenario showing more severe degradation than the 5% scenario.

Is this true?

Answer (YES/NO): NO